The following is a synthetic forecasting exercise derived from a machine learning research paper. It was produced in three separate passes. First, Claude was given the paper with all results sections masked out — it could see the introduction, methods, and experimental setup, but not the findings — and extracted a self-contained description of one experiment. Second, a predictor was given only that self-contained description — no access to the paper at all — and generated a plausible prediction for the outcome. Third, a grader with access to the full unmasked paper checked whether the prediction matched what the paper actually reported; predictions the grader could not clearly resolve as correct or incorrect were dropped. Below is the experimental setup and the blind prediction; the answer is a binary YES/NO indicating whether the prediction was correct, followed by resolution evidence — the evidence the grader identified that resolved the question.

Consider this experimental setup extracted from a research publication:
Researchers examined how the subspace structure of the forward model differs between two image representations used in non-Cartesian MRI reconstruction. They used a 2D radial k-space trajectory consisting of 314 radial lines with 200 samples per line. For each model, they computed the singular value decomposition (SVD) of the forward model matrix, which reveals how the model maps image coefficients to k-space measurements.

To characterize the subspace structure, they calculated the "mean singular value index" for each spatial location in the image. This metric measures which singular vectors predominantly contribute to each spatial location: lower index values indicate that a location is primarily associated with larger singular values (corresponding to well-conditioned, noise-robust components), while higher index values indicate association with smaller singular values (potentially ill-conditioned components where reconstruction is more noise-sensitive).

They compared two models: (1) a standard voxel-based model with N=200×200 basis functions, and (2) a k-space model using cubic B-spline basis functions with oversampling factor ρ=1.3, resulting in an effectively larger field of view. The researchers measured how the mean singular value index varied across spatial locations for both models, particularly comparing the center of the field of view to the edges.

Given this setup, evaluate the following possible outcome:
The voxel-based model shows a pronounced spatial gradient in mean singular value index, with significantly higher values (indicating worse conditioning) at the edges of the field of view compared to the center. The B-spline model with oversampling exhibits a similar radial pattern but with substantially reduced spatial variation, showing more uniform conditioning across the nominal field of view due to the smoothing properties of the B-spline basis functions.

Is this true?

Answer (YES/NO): NO